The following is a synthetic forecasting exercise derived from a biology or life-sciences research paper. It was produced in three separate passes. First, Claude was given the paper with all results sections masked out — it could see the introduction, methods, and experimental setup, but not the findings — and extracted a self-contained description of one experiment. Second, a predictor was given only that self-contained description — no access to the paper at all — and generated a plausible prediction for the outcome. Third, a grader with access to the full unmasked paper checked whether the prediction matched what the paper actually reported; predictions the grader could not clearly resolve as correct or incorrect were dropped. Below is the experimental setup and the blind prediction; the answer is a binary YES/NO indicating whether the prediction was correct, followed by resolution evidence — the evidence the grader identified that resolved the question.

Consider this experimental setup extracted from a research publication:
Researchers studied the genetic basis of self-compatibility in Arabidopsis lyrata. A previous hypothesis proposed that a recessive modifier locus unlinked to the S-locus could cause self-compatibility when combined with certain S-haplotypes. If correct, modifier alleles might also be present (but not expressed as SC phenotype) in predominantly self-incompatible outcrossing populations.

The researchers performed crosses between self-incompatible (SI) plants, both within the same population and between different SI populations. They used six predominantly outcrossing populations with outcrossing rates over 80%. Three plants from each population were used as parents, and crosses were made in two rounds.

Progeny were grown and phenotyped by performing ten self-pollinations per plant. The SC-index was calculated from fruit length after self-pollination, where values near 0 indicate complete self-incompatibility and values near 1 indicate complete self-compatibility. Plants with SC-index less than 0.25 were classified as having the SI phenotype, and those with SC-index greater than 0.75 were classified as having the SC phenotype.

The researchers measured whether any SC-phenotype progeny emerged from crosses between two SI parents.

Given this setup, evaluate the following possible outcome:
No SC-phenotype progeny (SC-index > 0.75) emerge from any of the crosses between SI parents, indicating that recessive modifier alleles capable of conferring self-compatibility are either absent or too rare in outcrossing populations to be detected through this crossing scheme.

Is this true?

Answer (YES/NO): NO